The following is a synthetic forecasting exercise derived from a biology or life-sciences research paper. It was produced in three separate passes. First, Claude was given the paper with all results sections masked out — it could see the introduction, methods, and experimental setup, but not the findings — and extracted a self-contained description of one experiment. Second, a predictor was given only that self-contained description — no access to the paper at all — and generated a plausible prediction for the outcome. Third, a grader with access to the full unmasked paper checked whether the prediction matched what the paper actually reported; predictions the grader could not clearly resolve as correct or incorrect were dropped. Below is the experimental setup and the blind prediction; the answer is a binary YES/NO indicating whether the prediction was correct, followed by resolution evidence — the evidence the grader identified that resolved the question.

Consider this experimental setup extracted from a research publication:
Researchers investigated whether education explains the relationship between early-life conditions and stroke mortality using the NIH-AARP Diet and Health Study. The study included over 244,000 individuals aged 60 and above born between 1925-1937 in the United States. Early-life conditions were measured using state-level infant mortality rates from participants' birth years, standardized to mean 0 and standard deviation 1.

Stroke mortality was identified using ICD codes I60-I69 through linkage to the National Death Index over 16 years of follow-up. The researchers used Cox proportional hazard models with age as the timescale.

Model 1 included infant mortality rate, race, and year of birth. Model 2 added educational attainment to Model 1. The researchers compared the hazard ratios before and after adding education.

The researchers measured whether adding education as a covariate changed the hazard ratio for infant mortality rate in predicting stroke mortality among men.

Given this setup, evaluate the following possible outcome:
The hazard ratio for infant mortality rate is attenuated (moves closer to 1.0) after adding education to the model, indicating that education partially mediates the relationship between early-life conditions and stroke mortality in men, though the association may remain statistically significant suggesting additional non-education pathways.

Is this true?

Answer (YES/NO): NO